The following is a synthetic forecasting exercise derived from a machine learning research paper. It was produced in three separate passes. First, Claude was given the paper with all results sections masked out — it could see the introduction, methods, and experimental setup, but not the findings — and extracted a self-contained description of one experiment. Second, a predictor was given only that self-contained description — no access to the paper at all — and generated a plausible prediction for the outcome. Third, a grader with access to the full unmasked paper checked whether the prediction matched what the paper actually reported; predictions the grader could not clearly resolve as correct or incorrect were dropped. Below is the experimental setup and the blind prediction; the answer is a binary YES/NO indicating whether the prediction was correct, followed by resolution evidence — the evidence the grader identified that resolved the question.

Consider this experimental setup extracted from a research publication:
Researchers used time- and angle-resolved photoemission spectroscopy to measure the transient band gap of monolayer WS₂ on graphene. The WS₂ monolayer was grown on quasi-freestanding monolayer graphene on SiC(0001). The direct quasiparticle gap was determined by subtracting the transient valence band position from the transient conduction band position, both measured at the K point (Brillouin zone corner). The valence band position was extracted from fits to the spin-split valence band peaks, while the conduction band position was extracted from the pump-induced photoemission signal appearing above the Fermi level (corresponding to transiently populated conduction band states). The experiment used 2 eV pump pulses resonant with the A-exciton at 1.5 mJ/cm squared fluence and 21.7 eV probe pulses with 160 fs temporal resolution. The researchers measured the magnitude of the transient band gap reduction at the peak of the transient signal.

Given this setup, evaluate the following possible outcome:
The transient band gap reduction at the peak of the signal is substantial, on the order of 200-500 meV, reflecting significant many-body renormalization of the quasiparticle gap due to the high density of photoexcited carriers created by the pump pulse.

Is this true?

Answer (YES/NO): NO